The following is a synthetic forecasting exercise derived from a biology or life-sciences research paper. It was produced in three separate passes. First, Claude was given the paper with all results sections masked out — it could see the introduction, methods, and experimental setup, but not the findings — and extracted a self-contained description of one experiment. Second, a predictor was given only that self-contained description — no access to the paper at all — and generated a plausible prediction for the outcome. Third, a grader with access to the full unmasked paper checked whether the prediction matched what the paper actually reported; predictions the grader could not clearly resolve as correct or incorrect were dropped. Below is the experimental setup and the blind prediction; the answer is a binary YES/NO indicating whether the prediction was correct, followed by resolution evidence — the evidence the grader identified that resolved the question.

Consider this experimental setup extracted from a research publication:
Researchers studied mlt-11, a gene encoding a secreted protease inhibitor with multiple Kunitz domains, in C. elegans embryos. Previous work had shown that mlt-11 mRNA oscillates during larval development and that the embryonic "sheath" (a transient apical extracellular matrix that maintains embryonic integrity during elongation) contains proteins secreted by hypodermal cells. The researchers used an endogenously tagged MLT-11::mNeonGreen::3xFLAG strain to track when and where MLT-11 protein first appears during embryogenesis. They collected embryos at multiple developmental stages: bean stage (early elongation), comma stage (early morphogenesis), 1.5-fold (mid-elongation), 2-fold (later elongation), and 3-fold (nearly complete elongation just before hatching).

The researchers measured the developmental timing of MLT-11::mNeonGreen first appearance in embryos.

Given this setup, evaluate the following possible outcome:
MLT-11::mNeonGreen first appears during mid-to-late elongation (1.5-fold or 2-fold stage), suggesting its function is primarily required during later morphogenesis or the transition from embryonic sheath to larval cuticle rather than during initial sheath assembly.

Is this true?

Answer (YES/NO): NO